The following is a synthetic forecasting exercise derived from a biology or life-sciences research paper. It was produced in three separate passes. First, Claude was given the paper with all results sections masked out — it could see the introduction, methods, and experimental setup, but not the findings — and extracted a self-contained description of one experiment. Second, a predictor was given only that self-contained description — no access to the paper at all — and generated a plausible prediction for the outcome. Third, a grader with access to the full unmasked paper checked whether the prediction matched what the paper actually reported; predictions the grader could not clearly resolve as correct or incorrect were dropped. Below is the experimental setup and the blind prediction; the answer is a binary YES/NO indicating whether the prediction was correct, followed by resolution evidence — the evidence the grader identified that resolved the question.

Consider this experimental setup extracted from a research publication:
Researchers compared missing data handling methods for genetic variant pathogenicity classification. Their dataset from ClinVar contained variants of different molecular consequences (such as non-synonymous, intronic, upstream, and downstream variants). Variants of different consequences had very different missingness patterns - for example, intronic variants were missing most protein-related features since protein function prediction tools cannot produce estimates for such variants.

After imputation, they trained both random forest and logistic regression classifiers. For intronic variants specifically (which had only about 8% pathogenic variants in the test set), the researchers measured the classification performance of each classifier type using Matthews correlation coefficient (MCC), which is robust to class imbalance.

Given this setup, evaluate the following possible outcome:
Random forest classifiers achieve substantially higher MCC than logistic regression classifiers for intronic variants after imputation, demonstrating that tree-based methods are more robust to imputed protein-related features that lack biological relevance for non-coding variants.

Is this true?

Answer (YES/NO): YES